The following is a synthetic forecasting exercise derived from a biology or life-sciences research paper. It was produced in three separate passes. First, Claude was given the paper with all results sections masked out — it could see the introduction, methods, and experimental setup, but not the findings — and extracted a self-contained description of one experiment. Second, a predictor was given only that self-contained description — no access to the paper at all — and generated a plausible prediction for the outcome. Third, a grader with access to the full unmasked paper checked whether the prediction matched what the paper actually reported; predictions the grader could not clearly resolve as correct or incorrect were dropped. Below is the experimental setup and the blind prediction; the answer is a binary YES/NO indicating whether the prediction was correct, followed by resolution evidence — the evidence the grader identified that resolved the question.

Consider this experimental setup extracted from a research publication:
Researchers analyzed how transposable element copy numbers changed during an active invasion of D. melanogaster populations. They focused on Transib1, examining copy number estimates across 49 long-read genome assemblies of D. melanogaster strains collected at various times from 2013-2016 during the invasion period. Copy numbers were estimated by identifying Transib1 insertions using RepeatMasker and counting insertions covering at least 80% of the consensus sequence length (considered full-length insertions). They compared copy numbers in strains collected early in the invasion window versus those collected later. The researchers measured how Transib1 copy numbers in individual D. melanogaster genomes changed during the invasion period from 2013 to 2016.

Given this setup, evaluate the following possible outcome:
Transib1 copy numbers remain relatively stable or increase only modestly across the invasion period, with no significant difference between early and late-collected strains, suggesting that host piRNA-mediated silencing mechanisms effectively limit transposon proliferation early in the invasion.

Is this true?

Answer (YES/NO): NO